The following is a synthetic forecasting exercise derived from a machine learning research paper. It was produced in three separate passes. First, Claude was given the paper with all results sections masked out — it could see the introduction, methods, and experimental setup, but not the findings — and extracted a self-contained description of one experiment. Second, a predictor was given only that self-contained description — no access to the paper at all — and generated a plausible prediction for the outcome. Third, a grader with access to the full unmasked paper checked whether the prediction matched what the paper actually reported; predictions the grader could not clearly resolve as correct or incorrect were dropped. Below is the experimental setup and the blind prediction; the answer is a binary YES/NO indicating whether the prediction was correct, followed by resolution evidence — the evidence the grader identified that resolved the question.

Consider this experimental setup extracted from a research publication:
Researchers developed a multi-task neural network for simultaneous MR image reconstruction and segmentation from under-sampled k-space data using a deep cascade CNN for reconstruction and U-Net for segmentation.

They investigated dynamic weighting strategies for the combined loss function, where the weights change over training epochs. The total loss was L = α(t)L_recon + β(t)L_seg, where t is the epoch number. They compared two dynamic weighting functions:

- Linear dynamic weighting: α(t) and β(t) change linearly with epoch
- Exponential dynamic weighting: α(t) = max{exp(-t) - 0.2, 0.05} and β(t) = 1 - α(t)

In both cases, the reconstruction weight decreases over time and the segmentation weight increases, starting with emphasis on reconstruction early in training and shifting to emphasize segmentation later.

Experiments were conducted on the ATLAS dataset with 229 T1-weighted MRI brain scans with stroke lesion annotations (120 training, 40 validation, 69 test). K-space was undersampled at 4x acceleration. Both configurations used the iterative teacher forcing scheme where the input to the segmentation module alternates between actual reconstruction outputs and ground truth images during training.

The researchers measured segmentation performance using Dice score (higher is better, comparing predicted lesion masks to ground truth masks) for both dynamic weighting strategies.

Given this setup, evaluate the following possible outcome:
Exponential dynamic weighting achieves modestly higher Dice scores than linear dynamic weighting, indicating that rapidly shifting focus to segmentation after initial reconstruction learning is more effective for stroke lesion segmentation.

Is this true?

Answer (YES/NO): YES